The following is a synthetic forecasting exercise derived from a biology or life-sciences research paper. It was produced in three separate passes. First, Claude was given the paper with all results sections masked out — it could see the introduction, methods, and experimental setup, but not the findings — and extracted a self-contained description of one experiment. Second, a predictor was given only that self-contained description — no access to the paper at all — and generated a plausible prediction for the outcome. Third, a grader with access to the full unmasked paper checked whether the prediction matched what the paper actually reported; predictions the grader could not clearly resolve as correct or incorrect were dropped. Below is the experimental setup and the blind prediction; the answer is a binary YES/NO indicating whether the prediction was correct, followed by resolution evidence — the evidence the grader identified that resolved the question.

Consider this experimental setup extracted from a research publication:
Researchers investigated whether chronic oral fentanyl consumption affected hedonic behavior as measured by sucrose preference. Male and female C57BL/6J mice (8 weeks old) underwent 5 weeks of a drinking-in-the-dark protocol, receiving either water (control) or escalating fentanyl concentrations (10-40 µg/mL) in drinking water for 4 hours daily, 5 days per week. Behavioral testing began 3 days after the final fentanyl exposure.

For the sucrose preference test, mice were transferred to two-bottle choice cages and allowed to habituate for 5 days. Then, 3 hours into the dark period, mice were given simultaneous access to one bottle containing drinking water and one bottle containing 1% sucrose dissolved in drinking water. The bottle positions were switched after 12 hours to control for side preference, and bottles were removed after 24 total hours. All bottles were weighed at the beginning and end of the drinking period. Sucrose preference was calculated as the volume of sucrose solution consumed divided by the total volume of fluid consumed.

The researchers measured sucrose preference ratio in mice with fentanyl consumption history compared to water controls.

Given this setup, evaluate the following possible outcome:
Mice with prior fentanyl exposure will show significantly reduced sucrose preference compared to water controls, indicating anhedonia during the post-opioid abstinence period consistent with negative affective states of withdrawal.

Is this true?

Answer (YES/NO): NO